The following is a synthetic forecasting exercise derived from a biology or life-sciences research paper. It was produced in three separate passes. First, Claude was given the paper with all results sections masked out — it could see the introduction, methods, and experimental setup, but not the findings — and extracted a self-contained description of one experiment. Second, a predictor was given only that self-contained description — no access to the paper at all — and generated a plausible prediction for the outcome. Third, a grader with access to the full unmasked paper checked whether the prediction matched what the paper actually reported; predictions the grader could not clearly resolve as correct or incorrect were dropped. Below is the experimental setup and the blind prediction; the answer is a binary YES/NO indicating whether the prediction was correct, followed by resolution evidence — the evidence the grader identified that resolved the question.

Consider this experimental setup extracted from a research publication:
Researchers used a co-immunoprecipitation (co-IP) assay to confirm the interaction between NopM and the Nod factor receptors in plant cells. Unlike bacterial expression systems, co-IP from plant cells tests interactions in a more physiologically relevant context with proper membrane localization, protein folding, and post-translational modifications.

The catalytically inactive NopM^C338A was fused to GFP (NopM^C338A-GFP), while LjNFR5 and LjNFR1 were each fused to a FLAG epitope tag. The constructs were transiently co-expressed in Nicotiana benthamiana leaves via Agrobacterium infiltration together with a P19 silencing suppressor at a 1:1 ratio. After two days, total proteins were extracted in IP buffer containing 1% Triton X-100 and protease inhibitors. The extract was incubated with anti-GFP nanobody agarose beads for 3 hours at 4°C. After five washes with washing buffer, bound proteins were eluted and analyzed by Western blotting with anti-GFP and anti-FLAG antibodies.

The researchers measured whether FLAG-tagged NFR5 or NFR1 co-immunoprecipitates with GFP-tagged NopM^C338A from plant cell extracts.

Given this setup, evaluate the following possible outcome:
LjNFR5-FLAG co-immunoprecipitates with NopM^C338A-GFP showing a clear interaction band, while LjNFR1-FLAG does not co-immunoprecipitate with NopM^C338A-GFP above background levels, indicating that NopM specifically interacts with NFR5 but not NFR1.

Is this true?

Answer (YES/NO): NO